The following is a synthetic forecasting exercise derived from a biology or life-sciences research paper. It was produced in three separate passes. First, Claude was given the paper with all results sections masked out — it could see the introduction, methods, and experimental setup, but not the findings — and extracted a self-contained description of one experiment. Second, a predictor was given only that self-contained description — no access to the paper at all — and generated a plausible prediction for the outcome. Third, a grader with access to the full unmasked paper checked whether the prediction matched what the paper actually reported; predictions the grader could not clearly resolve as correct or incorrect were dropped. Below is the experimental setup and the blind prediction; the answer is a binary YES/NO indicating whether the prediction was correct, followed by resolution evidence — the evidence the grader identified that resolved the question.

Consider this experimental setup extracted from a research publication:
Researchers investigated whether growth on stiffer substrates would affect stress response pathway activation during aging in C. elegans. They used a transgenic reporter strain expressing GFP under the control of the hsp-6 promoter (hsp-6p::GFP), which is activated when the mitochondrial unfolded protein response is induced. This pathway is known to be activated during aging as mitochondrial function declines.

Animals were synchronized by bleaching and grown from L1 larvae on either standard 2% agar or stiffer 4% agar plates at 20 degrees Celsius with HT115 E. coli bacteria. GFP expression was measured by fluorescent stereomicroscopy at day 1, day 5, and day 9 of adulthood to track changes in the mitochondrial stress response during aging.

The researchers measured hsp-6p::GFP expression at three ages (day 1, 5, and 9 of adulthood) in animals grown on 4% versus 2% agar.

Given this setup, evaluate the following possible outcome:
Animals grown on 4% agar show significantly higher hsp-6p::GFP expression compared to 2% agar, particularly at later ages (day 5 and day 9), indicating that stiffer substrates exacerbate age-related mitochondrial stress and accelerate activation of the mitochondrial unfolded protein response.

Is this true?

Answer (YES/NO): NO